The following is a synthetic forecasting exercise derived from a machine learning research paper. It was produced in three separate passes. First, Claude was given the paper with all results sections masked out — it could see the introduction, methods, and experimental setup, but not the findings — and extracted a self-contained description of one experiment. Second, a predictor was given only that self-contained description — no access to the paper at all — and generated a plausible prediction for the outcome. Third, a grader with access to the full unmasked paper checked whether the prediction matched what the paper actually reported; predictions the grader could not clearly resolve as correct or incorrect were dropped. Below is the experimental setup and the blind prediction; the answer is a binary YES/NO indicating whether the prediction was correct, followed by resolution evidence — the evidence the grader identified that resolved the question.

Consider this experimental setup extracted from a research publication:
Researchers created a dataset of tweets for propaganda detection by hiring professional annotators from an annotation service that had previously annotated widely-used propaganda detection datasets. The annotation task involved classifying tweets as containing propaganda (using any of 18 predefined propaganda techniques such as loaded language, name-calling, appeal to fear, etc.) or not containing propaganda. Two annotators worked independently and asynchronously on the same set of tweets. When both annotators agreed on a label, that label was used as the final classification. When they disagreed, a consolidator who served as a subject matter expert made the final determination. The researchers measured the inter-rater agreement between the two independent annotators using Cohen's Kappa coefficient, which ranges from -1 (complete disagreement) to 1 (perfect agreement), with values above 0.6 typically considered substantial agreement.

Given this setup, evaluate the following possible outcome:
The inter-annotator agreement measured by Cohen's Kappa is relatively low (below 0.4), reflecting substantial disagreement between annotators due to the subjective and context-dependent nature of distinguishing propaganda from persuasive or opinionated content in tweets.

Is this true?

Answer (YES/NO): NO